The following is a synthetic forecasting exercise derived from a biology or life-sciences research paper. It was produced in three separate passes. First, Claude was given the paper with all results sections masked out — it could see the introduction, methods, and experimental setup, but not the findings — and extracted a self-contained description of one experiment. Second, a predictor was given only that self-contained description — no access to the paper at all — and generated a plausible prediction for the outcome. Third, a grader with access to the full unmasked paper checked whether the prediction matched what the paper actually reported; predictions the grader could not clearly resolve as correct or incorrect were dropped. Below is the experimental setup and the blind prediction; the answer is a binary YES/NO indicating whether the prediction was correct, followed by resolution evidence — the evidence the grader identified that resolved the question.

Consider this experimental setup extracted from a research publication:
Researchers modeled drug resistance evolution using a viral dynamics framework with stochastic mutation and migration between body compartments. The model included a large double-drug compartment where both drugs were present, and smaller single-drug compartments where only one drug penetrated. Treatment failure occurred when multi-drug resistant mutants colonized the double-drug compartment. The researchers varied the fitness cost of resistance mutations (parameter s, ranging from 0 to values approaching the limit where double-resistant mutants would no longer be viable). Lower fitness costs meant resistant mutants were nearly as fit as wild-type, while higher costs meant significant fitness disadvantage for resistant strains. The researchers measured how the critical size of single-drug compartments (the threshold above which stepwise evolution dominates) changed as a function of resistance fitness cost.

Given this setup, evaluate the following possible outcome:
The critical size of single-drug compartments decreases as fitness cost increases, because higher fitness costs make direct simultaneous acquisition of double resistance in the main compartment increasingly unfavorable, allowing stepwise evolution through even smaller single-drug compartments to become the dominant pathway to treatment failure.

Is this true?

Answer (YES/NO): YES